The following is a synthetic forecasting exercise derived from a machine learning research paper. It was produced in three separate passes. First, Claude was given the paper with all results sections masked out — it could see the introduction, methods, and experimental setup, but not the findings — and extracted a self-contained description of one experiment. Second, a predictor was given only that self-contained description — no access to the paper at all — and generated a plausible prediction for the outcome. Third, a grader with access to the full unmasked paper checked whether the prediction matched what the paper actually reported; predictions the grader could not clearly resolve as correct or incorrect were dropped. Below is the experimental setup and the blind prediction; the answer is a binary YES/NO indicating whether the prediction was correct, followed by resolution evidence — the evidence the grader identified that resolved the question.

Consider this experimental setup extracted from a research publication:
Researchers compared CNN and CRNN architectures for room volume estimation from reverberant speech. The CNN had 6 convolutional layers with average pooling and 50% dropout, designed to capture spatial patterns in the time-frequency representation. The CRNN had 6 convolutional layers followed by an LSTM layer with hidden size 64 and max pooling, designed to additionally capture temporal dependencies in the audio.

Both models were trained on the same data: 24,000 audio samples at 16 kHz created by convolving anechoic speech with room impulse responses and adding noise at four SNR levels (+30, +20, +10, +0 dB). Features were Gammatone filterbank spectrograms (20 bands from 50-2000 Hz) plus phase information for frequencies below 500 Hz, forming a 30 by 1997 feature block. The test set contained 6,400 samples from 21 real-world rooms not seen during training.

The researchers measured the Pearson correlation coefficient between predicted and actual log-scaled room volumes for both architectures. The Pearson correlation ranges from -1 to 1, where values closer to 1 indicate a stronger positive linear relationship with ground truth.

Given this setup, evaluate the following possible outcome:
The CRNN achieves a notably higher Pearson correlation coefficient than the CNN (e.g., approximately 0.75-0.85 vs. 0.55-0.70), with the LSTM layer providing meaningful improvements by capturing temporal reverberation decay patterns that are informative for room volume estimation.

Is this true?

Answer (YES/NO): NO